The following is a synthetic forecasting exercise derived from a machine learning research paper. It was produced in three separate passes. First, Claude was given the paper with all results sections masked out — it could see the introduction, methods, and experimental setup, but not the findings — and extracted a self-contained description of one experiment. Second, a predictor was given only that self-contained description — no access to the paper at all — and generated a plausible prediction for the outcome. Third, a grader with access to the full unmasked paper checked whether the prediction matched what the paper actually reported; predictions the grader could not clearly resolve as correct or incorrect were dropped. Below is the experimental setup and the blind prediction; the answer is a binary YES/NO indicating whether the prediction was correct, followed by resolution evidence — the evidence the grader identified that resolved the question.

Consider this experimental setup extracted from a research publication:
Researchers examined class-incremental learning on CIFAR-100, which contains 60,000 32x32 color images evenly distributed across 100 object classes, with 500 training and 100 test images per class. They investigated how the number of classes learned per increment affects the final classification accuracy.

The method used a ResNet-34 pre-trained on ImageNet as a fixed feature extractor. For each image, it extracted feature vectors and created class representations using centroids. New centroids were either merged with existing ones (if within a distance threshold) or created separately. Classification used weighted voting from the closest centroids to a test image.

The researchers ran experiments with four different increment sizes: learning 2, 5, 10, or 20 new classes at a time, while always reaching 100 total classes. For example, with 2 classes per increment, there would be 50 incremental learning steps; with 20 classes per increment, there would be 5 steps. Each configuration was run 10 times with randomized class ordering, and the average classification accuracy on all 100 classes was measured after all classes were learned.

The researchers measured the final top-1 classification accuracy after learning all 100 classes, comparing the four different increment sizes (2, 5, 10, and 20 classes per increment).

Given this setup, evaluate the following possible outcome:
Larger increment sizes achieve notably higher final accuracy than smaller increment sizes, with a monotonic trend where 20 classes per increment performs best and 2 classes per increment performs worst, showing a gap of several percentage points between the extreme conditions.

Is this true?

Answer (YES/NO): NO